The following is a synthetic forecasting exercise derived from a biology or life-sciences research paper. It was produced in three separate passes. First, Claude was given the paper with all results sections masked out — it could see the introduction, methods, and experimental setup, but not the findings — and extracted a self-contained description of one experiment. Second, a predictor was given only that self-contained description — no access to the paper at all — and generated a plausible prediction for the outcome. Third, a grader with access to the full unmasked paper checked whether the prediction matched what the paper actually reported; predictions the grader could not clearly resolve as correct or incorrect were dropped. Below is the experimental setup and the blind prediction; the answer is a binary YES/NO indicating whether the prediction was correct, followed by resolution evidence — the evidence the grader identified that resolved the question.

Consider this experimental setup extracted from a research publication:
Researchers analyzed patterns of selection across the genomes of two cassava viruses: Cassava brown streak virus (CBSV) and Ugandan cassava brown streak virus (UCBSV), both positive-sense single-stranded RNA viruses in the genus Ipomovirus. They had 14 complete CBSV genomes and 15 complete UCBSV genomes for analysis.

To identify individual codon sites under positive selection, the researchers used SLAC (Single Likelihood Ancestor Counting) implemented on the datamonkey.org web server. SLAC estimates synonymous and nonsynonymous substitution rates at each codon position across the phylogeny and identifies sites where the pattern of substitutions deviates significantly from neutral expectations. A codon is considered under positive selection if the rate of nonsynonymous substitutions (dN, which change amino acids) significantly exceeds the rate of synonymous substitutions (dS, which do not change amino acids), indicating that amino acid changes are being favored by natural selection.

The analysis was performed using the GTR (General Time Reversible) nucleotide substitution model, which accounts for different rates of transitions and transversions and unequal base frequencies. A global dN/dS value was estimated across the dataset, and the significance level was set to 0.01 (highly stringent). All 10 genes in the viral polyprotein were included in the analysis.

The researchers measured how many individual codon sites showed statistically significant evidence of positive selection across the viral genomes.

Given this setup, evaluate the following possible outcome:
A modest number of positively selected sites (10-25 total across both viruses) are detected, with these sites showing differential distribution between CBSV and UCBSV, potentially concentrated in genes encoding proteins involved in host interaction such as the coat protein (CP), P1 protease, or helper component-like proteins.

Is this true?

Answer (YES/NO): NO